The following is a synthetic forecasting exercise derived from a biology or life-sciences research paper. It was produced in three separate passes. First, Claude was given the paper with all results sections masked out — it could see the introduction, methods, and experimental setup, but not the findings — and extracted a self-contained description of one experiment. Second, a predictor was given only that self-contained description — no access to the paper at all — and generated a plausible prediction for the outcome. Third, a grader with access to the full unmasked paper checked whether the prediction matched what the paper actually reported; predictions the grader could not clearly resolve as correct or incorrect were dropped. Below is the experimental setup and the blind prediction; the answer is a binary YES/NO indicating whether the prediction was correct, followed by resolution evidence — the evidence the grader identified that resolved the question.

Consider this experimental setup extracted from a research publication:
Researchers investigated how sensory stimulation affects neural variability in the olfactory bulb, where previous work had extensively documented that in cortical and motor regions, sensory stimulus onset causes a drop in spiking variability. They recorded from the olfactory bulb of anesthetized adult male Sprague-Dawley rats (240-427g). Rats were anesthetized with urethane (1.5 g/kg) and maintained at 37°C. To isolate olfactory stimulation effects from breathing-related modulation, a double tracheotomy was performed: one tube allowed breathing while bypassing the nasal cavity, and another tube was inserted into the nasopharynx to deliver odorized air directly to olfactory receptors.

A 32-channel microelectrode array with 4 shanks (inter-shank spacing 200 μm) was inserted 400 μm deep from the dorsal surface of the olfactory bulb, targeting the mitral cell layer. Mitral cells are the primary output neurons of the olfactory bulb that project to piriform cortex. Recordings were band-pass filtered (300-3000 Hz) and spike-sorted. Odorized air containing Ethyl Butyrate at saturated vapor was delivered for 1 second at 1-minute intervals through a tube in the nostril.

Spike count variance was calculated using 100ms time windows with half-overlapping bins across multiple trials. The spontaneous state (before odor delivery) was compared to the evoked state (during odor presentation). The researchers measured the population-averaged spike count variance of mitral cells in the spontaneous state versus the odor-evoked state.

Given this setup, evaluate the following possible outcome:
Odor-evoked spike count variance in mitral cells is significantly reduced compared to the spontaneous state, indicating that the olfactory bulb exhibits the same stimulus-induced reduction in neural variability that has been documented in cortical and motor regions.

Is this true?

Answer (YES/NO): NO